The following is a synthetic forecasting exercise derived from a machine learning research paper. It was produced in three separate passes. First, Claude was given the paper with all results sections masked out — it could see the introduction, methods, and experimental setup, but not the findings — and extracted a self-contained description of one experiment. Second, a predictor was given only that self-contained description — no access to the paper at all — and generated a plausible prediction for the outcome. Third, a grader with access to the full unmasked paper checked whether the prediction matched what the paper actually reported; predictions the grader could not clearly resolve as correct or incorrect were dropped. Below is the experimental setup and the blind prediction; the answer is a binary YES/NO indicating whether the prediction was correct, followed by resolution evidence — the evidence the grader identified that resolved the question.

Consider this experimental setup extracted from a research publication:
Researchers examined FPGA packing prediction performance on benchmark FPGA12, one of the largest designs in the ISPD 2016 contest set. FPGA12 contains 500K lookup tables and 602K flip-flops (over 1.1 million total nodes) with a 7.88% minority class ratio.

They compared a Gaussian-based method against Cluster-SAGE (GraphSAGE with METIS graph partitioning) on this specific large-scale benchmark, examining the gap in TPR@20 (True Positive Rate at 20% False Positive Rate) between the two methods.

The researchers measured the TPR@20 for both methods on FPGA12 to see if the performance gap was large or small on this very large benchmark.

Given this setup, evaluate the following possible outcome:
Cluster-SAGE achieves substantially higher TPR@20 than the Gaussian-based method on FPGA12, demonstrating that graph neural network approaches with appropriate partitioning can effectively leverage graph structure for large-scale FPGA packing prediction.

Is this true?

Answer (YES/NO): YES